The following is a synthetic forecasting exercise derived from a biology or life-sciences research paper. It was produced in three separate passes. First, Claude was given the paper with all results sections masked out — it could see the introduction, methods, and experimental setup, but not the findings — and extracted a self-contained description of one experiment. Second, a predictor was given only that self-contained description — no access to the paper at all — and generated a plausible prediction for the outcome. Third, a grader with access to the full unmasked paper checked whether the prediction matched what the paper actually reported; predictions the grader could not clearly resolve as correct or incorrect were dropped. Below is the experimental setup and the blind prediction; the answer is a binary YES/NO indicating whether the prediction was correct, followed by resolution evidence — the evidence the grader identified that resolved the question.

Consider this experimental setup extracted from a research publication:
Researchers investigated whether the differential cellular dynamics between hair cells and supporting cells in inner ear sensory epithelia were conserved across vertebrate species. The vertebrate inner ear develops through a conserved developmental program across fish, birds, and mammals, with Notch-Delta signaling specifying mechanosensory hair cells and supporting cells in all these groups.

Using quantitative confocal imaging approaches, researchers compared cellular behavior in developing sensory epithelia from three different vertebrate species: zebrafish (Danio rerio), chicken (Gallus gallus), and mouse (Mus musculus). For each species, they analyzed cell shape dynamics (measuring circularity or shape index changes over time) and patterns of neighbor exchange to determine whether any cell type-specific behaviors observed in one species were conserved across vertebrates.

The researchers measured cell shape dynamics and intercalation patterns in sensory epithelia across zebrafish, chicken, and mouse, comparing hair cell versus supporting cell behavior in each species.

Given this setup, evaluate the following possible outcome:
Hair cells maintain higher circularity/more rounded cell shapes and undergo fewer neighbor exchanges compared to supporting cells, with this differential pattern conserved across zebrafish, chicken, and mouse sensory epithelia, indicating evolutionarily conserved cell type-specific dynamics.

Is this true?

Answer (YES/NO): YES